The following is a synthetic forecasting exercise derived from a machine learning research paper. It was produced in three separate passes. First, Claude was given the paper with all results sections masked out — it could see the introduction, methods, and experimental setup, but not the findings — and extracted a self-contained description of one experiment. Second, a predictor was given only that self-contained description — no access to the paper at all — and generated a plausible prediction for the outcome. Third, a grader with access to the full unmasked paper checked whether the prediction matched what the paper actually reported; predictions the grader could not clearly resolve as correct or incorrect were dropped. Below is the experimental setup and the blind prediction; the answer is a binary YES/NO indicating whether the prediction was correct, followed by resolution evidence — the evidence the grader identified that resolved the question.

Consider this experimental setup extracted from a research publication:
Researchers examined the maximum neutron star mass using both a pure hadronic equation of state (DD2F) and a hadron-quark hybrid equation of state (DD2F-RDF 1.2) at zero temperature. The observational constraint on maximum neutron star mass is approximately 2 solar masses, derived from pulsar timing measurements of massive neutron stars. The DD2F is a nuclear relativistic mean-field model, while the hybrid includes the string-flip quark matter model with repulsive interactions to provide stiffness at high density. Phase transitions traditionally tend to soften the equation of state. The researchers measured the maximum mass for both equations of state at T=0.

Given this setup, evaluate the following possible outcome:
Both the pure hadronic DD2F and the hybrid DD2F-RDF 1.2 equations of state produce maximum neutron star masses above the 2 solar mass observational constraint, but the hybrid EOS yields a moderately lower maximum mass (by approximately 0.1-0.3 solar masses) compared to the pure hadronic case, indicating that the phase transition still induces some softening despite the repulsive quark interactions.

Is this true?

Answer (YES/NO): NO